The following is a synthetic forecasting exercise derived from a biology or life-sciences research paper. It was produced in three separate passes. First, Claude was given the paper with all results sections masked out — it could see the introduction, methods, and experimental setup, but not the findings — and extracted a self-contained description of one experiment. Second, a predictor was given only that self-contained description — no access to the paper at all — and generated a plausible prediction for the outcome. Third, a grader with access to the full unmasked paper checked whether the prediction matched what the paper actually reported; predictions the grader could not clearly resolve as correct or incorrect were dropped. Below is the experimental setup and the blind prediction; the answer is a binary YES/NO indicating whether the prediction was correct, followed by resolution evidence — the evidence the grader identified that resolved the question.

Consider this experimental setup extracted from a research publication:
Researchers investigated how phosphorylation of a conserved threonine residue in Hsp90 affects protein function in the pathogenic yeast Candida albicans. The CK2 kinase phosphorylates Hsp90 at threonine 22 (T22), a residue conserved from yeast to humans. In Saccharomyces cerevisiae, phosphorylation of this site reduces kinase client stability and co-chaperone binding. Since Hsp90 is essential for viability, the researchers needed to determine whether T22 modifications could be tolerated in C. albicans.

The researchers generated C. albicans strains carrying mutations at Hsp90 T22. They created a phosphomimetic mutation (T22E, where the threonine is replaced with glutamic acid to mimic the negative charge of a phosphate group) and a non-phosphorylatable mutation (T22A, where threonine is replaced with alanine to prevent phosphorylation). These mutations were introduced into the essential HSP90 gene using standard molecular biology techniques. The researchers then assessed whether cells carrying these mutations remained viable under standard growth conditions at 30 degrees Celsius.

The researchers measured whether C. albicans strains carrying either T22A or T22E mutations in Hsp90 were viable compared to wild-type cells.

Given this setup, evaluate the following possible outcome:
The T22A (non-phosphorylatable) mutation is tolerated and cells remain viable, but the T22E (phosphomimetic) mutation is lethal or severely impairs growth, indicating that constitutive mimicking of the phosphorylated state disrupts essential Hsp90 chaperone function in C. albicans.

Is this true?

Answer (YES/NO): NO